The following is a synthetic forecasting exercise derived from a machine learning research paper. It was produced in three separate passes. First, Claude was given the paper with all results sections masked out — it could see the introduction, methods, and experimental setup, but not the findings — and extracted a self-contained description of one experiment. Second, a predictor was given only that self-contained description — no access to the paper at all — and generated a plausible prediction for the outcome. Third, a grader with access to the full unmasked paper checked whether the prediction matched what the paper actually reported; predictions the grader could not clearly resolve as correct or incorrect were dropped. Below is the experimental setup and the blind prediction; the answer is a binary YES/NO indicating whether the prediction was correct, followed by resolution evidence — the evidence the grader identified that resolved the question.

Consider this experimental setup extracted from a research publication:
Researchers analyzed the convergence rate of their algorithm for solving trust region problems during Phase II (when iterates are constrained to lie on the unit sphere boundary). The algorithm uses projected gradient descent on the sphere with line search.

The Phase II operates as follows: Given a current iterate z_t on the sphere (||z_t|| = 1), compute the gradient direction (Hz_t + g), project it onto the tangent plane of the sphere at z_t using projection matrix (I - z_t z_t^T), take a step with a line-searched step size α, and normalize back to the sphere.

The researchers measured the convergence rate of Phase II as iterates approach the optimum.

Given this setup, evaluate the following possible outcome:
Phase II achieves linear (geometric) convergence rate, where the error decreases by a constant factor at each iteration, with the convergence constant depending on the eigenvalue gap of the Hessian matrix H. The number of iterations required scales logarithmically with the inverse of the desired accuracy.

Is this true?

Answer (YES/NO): YES